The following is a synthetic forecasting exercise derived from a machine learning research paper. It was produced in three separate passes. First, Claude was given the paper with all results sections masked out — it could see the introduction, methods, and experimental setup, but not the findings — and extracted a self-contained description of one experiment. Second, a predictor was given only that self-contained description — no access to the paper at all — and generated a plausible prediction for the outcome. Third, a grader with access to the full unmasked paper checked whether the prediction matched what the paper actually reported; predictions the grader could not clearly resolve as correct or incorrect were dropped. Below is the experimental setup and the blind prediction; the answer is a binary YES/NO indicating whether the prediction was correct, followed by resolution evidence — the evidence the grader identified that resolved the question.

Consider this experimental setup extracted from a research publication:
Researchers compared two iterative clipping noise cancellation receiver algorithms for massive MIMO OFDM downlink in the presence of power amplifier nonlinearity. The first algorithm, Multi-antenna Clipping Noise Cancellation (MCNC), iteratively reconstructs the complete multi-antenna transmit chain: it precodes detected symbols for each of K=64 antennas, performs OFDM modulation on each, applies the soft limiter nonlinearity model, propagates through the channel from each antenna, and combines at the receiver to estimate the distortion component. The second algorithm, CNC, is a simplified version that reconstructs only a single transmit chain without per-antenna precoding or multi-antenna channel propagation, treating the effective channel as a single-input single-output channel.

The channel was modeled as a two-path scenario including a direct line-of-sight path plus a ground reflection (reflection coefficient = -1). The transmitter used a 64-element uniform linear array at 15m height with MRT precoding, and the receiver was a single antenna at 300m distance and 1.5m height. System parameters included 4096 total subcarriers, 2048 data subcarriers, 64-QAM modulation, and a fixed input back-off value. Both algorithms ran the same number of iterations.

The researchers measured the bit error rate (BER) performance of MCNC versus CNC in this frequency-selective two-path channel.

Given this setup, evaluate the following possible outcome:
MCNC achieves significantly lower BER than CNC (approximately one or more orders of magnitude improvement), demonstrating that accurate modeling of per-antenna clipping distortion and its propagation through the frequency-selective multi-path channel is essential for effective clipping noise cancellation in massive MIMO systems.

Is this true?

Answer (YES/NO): NO